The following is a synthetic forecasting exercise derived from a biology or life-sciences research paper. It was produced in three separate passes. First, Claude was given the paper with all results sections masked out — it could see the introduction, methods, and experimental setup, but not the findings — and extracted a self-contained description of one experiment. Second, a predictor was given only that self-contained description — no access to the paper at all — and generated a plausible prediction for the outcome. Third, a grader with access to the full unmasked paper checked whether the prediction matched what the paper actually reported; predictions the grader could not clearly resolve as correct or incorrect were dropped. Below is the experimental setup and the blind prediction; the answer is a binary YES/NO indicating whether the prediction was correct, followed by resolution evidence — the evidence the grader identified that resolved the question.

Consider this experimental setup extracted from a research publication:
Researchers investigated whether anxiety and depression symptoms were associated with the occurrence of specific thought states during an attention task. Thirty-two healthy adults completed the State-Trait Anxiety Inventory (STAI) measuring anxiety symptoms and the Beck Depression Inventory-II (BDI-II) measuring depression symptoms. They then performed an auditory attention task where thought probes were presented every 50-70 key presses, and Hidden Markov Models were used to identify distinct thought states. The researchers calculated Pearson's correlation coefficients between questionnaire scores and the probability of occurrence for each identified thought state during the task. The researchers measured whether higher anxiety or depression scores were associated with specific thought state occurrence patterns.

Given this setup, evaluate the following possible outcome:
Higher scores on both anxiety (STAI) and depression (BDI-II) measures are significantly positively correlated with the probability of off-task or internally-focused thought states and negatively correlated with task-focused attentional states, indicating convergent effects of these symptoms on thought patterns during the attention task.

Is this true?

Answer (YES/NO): NO